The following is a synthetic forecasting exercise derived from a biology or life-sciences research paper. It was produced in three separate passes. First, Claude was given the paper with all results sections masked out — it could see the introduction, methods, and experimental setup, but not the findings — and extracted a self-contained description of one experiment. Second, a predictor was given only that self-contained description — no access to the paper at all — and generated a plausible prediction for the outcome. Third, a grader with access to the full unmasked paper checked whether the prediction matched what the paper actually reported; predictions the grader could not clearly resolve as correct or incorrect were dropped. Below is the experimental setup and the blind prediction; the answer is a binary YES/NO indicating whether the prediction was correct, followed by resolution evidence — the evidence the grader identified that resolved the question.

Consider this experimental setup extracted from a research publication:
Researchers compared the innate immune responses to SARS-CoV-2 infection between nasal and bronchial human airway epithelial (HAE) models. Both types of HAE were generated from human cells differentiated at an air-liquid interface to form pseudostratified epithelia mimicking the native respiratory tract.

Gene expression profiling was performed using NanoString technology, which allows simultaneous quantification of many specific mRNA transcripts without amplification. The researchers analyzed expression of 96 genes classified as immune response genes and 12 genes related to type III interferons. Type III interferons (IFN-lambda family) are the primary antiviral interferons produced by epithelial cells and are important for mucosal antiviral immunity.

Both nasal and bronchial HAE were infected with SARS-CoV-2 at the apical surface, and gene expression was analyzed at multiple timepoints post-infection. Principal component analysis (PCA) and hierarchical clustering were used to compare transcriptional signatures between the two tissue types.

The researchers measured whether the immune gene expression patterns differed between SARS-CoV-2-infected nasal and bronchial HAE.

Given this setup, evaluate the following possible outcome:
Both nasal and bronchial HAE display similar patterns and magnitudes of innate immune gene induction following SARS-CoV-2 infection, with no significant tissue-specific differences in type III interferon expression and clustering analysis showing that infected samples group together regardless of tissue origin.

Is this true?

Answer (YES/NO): NO